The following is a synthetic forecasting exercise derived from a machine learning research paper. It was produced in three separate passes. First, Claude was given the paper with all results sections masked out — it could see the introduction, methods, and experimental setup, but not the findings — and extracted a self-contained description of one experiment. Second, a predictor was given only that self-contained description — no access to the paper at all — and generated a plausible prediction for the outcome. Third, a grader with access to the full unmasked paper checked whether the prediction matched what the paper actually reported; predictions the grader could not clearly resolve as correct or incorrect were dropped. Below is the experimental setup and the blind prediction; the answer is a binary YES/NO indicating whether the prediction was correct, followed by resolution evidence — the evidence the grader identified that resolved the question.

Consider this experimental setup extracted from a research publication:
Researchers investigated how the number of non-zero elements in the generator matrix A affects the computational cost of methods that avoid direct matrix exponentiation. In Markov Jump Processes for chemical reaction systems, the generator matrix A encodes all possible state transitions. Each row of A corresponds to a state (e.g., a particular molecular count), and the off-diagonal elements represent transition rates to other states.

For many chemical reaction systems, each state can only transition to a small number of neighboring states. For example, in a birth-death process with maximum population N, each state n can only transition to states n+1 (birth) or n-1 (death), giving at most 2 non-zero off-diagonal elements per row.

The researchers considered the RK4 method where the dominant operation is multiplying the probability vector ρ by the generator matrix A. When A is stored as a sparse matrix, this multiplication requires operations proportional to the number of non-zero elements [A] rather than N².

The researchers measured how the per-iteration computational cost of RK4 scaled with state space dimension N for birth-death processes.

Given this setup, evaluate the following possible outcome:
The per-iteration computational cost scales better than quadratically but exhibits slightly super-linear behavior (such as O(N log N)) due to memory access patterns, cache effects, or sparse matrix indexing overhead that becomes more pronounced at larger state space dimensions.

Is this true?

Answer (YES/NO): NO